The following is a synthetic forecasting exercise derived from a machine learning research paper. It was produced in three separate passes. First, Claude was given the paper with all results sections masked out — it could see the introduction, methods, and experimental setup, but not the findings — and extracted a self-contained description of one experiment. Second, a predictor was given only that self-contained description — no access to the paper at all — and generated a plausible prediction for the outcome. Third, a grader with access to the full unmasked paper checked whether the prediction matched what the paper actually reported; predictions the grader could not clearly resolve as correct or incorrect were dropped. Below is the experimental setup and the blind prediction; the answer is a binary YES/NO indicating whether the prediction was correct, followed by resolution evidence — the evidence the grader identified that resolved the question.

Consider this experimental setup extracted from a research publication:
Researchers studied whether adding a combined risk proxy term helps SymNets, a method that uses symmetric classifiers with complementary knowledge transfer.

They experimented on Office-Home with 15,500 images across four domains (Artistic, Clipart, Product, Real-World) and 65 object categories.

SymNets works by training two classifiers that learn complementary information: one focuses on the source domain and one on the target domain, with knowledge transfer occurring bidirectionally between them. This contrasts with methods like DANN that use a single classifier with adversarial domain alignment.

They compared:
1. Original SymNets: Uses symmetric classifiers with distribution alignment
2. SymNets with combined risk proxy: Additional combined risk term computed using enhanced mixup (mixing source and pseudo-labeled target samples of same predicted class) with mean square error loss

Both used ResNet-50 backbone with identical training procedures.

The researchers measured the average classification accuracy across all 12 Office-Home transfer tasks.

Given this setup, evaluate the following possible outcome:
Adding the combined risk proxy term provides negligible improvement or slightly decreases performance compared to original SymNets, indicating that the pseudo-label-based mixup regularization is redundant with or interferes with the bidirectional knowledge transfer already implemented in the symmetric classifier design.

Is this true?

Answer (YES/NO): NO